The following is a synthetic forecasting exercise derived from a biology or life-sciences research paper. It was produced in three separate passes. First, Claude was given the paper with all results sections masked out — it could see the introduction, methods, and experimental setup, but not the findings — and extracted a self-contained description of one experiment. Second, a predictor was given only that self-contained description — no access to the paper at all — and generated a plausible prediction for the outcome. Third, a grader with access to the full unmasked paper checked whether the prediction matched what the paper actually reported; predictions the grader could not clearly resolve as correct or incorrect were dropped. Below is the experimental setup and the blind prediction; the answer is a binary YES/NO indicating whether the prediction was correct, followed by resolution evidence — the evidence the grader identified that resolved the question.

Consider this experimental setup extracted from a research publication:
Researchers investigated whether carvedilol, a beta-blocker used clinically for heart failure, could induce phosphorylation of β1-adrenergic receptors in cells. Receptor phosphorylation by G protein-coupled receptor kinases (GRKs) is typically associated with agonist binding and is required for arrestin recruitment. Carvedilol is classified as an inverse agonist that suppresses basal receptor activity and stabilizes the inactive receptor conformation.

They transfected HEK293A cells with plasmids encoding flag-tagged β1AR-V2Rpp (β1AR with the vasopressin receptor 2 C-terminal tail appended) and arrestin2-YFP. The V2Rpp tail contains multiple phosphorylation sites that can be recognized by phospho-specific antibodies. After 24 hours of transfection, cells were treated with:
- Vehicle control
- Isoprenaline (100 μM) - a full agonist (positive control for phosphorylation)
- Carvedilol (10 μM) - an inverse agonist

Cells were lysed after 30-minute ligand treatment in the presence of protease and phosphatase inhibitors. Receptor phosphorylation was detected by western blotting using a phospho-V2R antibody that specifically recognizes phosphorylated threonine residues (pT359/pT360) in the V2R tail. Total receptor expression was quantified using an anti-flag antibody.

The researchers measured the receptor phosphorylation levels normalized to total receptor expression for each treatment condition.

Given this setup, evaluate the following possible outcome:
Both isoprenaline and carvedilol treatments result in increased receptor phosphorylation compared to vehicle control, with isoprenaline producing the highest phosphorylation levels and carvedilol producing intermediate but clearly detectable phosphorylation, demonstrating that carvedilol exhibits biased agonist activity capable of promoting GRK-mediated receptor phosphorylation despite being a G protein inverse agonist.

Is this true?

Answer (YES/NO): YES